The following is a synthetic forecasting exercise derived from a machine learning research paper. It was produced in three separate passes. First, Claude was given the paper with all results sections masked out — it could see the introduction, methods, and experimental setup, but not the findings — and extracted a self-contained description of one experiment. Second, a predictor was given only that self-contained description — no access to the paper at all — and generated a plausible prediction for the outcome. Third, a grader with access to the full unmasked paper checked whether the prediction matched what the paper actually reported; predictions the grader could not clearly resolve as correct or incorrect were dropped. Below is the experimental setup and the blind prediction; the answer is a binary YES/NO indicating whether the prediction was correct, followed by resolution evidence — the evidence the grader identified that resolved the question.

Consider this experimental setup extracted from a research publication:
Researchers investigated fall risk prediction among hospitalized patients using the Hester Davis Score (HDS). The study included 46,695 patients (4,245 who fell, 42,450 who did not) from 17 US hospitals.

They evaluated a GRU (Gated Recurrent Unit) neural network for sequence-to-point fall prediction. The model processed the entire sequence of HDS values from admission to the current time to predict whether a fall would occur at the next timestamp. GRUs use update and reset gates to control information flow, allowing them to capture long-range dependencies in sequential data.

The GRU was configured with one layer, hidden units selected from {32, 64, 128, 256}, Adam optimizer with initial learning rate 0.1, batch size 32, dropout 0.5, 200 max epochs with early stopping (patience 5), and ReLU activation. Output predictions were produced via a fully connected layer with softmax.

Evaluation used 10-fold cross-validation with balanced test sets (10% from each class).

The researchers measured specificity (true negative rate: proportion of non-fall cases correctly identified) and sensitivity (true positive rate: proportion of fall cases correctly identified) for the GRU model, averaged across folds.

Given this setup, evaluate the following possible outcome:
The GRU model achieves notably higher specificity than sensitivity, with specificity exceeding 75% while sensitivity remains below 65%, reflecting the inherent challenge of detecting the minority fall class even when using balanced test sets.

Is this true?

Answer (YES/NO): YES